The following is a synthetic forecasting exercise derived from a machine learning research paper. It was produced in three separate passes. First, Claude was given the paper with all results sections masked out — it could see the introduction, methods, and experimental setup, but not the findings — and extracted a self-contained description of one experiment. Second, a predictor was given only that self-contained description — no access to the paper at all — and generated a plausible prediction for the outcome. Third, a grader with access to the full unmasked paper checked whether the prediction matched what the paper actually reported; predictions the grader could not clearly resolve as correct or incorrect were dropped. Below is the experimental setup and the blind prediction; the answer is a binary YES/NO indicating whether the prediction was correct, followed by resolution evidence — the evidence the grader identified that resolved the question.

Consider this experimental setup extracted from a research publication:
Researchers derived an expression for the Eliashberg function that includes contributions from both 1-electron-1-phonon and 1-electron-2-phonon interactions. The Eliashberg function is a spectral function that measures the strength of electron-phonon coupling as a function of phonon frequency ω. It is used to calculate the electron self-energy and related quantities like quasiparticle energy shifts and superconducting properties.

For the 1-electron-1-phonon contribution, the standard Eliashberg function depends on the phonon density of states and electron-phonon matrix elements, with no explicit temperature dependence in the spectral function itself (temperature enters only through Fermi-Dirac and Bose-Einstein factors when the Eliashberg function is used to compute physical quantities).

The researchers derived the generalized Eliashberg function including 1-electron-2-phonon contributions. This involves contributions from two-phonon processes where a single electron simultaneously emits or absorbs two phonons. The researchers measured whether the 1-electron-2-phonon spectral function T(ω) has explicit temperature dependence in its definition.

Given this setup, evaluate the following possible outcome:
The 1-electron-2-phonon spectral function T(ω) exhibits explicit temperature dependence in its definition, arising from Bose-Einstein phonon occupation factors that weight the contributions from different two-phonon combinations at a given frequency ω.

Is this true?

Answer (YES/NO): YES